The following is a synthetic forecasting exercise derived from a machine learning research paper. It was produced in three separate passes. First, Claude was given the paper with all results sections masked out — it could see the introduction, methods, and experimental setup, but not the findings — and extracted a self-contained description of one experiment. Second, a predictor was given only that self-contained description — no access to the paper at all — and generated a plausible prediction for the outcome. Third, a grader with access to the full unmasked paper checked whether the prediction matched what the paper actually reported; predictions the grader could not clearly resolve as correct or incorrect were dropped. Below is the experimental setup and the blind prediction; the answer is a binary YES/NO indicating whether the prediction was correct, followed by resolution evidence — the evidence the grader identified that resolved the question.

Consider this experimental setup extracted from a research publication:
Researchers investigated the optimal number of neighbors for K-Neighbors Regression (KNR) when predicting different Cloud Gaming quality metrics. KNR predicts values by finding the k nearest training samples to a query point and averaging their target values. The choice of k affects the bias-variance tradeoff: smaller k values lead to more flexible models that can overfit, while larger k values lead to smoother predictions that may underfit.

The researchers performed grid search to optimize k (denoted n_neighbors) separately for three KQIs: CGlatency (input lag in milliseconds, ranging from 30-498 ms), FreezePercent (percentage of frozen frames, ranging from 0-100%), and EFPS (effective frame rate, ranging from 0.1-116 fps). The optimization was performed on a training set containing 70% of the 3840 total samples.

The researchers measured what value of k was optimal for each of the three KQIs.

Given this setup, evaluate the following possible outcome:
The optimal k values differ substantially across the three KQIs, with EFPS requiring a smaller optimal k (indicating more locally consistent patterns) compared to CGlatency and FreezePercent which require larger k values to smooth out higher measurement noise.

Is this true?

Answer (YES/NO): NO